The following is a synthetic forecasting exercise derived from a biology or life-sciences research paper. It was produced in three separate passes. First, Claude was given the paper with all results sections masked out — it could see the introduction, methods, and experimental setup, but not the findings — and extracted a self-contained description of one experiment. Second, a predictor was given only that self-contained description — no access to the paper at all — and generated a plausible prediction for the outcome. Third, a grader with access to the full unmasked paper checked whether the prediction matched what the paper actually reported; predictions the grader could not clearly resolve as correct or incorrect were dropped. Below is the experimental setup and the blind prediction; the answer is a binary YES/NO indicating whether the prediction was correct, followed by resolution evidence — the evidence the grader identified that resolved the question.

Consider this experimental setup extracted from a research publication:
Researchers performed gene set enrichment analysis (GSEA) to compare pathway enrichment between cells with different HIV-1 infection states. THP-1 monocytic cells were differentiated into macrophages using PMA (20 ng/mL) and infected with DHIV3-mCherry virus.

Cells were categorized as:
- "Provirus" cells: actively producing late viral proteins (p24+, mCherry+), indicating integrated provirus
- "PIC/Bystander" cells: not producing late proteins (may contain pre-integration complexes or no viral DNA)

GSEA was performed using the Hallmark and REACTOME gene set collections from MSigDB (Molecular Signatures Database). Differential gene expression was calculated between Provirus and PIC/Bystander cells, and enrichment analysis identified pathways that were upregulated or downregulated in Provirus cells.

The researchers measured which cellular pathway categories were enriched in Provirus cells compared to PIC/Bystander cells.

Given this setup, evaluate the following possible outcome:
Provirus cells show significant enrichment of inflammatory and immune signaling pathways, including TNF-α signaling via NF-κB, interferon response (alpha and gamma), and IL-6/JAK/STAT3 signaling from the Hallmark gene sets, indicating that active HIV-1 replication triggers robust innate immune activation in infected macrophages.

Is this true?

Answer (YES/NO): NO